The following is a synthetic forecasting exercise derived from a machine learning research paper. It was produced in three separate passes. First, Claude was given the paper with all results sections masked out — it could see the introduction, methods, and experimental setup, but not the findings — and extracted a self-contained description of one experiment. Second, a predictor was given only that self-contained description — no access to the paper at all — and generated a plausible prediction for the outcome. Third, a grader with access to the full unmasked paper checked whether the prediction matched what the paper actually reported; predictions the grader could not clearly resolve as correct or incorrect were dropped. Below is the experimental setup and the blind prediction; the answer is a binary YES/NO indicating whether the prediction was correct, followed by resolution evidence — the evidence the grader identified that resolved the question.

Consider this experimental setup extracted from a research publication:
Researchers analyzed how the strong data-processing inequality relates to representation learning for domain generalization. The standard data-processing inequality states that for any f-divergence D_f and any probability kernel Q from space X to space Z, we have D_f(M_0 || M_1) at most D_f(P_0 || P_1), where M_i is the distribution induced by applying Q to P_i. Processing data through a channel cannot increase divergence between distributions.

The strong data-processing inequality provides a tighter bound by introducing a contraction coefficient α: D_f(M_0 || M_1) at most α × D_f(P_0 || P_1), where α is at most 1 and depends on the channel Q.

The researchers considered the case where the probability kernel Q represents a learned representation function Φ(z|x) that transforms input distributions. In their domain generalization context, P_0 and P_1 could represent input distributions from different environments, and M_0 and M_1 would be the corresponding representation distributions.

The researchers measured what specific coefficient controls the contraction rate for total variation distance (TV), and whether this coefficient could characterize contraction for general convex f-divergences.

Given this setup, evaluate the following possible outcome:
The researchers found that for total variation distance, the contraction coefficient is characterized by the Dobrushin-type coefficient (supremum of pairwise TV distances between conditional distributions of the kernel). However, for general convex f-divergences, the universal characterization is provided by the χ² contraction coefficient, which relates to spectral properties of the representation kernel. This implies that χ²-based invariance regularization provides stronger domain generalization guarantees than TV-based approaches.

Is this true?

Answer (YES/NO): NO